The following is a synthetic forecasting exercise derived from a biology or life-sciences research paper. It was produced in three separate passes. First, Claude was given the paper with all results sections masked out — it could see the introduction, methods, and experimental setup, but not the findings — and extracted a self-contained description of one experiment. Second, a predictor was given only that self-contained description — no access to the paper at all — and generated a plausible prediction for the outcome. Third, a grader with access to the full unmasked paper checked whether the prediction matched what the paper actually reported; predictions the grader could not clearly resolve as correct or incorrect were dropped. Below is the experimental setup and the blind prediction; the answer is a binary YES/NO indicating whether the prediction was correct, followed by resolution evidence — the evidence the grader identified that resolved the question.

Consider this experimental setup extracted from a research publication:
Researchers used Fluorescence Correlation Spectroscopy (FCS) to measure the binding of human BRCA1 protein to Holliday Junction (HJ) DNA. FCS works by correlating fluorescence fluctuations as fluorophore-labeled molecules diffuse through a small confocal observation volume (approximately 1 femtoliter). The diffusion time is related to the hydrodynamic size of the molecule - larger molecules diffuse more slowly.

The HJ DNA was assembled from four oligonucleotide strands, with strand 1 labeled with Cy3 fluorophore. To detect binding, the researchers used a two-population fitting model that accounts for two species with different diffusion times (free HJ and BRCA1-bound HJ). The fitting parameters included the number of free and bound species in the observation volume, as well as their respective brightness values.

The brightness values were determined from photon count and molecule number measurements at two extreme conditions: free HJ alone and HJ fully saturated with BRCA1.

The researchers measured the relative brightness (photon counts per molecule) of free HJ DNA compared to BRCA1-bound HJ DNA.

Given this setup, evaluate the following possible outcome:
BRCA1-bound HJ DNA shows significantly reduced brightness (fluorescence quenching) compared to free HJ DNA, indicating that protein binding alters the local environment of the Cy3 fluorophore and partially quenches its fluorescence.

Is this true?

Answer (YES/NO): YES